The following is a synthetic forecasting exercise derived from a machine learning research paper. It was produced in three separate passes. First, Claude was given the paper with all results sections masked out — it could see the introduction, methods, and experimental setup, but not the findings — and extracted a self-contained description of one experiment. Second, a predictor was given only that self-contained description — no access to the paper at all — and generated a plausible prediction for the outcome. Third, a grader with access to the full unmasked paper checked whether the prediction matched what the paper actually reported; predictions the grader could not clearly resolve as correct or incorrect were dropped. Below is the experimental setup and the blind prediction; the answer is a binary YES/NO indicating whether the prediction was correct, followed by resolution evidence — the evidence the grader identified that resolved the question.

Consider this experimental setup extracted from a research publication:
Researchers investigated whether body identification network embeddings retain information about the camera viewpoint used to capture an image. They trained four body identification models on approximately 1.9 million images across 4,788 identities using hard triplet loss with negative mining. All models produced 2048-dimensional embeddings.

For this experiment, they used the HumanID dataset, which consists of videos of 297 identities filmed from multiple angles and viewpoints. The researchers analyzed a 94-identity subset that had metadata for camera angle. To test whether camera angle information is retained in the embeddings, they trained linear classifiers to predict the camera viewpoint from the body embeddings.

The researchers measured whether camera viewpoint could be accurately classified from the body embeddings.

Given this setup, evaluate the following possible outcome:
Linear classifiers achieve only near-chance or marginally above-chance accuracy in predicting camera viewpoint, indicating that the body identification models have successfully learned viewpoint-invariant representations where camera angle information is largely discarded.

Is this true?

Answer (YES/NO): NO